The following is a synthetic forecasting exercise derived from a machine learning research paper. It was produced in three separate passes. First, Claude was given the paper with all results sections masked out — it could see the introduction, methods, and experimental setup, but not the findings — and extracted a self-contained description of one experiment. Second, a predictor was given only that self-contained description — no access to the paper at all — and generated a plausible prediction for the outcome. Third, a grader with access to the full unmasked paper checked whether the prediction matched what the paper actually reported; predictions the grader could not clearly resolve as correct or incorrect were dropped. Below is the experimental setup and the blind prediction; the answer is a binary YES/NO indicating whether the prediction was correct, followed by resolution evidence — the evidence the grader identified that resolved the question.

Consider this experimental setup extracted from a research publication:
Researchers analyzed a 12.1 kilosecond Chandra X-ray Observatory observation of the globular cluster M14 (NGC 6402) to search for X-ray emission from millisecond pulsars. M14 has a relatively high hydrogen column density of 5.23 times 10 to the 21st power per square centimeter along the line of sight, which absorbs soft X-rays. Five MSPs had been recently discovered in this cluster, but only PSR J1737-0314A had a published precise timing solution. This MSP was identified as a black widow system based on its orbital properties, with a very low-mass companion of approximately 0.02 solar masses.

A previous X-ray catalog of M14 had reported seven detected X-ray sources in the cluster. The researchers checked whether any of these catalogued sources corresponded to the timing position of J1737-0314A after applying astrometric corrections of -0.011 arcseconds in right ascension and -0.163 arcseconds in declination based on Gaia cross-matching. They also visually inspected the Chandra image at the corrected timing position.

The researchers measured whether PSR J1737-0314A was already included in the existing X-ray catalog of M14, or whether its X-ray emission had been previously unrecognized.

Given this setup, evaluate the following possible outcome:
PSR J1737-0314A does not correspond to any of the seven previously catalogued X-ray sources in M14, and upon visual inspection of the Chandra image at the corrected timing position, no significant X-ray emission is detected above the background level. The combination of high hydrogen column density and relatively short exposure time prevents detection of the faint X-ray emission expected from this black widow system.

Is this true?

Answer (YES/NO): NO